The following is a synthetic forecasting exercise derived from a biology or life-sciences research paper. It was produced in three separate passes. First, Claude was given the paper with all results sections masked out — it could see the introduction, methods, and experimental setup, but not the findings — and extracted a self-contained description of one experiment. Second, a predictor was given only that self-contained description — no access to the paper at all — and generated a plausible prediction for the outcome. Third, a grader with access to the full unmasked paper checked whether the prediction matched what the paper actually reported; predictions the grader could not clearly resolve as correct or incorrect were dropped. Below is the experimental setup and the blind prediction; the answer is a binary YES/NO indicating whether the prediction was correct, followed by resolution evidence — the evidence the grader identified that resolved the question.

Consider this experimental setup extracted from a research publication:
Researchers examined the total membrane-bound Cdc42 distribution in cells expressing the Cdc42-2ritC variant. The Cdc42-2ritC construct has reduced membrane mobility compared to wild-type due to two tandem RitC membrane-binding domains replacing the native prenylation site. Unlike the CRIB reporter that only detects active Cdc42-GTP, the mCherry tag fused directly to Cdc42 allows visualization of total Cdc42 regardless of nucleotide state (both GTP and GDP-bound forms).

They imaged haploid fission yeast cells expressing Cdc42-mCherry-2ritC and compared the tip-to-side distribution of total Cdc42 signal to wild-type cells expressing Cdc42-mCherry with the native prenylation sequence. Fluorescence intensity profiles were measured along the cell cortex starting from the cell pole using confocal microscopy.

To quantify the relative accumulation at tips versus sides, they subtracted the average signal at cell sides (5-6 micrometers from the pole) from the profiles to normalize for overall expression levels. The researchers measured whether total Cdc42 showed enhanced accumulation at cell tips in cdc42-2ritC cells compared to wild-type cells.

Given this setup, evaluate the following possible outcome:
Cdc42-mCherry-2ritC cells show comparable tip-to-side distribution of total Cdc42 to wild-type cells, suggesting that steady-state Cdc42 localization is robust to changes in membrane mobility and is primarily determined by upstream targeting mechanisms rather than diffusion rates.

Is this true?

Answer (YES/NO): NO